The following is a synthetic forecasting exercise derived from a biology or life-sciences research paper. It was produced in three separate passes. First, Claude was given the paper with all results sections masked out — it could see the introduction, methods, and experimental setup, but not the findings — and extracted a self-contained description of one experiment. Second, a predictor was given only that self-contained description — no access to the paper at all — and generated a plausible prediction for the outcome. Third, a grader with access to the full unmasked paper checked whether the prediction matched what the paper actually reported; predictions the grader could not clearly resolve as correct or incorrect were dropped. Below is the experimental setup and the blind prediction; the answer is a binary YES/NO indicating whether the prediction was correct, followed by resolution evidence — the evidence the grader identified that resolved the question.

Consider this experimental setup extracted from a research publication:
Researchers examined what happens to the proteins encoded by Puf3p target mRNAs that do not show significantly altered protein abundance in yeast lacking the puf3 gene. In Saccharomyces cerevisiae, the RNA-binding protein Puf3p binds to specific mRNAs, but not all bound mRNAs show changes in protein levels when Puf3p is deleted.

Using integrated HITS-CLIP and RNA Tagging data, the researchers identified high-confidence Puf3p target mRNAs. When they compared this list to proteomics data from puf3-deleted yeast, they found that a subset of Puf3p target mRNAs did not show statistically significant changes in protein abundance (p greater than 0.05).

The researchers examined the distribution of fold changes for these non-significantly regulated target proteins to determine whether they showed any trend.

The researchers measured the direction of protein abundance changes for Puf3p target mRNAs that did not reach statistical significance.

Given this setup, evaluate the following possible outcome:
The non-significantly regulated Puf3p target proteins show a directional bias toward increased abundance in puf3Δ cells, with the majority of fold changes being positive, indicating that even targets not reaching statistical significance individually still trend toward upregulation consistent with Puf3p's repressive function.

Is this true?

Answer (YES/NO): YES